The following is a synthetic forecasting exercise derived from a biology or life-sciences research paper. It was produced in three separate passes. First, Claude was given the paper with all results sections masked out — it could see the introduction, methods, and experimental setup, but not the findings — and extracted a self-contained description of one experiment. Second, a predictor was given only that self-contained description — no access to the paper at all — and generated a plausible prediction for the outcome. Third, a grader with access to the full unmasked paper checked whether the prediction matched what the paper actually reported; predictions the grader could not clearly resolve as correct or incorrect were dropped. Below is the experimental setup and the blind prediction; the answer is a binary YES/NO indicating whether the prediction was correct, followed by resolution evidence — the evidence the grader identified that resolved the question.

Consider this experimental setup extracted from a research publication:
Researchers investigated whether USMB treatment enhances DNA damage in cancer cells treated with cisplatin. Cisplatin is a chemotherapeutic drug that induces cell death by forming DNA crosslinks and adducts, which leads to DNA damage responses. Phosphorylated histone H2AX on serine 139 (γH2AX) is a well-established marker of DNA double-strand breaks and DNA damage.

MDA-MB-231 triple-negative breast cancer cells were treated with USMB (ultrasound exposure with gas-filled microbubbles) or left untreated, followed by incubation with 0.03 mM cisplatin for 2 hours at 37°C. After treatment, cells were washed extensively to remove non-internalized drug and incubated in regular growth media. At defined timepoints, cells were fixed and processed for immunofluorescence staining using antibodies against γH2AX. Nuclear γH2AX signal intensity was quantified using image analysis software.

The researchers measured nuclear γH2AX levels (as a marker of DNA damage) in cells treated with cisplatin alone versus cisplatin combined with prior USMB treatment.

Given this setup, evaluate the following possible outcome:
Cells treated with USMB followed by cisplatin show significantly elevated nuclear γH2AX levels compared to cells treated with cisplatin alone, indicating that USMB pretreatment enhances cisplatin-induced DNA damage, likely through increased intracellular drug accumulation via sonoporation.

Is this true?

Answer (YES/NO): NO